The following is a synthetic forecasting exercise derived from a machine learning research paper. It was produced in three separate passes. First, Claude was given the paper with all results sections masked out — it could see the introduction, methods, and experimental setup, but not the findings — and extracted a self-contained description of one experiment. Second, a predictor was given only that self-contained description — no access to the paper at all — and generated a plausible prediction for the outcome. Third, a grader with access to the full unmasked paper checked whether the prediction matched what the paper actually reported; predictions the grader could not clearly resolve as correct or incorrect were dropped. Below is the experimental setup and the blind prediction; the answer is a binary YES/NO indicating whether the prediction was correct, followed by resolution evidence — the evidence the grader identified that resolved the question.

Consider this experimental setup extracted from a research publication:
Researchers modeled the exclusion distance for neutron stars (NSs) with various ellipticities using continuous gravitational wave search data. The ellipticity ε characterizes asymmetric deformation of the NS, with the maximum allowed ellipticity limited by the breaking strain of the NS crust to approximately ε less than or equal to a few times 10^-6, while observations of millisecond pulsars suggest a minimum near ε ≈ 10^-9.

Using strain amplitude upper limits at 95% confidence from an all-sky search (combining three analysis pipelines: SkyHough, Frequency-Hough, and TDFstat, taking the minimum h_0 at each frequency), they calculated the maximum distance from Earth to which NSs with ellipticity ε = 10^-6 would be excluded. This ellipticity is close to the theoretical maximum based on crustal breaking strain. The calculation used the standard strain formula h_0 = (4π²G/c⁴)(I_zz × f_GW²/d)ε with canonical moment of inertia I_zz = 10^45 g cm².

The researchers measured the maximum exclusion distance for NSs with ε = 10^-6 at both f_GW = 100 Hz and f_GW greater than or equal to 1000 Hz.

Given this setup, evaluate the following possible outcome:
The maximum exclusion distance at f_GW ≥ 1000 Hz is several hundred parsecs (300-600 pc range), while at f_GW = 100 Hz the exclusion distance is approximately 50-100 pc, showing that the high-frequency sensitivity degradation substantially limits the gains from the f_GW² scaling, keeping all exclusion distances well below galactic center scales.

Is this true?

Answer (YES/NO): NO